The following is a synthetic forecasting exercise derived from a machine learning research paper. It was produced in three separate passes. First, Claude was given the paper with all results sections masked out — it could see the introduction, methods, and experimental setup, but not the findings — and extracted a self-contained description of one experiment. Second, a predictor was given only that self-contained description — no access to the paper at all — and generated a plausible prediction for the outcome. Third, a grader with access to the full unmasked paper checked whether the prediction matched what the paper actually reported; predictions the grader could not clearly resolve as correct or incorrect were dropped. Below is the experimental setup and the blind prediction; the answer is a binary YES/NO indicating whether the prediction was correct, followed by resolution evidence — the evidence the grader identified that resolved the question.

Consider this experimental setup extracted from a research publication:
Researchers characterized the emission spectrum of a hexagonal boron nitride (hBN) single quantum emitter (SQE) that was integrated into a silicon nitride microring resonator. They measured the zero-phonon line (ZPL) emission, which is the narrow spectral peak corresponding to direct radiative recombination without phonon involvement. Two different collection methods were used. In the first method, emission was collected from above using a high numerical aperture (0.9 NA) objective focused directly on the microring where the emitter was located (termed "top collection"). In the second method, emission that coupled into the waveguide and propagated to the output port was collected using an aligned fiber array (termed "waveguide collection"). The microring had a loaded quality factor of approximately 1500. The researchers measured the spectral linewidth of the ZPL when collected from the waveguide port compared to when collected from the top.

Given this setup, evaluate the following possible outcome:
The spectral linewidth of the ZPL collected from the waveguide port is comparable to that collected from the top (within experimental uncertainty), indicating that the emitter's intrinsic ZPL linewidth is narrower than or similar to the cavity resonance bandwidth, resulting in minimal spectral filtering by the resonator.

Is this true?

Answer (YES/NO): NO